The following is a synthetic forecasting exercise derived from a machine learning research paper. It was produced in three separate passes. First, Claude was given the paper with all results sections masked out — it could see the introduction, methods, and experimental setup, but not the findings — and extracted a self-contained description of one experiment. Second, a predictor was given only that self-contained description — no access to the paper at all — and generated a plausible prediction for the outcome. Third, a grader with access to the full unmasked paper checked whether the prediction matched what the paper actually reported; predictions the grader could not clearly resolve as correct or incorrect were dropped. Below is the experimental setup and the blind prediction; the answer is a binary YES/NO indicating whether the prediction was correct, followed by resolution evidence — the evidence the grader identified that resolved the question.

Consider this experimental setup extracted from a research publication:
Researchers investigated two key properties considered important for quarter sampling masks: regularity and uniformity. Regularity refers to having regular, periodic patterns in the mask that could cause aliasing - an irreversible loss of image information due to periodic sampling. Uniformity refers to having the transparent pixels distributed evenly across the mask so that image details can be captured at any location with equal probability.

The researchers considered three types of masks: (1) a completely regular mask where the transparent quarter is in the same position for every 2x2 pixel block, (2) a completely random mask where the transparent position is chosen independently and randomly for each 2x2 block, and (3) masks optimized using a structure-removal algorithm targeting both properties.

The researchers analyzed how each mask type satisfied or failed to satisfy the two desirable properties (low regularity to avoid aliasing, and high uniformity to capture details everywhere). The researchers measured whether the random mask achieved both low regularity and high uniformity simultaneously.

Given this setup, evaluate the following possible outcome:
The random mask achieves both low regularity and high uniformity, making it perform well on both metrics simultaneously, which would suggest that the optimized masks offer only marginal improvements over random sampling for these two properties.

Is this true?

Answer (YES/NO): NO